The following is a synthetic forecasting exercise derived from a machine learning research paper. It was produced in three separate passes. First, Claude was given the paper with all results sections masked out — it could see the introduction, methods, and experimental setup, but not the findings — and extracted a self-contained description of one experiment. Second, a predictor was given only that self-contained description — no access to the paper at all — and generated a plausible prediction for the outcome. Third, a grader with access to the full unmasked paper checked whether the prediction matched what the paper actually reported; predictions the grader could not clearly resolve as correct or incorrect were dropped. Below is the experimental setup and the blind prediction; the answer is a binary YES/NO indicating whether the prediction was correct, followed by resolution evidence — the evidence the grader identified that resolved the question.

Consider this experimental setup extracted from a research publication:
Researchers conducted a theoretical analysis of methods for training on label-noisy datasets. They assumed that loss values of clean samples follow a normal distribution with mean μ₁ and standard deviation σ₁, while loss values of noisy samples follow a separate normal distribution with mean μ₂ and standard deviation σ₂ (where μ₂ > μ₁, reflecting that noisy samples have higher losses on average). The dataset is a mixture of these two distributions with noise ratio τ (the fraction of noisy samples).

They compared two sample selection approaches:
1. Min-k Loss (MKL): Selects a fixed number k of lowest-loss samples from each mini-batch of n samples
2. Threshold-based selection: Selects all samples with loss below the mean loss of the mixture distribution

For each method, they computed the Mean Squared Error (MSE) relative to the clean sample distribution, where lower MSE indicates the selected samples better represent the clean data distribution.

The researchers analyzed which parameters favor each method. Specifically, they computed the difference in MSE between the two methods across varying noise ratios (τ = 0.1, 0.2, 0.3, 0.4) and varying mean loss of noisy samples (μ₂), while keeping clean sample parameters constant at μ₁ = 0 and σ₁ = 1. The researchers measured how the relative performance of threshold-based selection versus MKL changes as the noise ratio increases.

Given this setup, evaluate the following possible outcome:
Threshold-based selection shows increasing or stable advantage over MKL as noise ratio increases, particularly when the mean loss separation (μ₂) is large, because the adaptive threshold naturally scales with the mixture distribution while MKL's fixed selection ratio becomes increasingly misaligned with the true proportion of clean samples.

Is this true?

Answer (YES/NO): YES